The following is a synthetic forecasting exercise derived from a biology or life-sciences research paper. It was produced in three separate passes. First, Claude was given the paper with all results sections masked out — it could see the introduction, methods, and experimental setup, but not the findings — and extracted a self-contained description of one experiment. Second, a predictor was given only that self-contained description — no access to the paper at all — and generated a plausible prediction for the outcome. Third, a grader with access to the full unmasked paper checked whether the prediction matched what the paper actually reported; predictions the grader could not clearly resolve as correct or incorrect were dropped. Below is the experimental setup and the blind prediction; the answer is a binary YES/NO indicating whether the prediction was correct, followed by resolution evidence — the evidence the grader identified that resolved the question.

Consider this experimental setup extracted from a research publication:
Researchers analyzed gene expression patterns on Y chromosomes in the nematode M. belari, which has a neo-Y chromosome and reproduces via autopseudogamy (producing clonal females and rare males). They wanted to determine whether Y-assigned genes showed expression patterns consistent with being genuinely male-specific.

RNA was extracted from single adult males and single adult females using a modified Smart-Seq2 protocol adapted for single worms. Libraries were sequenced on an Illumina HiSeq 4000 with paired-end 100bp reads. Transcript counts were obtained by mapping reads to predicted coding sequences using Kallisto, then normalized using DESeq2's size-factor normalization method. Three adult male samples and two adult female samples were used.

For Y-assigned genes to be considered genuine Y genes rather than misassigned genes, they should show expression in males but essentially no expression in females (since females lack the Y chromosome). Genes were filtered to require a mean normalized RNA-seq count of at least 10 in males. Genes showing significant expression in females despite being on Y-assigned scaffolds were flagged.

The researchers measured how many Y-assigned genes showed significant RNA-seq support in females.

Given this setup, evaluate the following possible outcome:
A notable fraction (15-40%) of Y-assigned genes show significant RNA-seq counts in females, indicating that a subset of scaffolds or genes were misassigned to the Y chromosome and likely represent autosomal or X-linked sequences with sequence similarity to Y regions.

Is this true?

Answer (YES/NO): NO